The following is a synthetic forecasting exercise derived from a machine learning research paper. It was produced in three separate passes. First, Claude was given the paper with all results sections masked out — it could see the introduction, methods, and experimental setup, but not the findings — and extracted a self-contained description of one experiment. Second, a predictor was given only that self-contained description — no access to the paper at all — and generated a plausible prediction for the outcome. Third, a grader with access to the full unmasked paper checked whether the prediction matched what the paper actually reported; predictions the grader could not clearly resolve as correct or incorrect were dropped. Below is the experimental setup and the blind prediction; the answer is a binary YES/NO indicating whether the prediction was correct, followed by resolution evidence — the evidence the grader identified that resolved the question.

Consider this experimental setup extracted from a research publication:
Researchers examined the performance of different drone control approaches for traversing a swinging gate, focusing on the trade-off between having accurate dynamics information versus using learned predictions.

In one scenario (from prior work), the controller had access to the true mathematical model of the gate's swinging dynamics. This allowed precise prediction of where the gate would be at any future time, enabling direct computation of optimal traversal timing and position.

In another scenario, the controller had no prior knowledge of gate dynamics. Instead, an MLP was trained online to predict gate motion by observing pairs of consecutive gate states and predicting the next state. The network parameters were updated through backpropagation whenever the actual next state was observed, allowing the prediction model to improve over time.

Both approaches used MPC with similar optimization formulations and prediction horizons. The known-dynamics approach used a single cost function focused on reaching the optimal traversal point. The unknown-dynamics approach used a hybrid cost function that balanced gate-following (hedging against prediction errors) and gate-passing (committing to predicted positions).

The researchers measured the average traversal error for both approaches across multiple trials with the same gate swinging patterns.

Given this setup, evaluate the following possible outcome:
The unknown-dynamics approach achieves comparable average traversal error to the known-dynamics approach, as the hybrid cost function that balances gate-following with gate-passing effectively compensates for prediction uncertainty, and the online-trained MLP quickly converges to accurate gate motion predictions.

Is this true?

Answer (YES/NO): NO